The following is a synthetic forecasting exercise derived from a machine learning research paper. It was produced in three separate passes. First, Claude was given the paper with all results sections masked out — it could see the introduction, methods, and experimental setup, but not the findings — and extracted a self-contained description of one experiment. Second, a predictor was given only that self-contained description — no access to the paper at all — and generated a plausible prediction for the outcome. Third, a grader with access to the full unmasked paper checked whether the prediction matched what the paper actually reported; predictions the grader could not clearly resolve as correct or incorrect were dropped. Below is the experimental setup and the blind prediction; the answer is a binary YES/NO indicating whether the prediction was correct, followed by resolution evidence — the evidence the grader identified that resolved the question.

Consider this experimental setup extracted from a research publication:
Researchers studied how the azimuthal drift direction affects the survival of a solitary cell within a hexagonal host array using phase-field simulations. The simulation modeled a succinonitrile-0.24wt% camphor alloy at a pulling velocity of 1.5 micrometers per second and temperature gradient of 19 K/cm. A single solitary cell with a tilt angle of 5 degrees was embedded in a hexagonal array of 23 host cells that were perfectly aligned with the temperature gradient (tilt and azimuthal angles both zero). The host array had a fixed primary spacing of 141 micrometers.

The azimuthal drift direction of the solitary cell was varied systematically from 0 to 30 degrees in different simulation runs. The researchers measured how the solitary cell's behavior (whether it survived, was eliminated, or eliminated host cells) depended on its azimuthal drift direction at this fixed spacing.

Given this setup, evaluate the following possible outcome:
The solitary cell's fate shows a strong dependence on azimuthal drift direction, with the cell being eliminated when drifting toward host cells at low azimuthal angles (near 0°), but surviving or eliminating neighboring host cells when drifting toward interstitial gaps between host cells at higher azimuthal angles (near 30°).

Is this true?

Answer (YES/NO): NO